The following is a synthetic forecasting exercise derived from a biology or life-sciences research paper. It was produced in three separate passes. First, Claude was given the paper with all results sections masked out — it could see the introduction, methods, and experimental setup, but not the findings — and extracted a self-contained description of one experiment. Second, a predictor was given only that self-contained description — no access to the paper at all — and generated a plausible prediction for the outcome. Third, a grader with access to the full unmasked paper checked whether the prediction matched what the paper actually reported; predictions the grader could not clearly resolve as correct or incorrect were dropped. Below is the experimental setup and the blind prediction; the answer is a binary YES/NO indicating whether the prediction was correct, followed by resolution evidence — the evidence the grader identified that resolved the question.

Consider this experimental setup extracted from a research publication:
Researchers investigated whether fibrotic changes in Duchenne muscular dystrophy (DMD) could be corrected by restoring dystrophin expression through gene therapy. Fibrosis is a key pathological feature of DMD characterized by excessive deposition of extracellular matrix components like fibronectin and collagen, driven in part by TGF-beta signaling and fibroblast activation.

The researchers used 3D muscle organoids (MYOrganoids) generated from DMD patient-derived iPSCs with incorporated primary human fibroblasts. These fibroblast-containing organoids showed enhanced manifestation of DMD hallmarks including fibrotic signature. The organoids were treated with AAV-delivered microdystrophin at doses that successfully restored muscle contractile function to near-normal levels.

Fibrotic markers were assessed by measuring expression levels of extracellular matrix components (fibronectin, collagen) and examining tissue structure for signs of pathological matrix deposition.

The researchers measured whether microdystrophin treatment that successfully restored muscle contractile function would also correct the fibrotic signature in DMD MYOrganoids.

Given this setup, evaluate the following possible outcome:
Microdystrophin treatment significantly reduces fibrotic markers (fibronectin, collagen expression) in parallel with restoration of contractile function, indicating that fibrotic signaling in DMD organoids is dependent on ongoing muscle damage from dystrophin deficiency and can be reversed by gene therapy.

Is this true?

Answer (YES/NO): NO